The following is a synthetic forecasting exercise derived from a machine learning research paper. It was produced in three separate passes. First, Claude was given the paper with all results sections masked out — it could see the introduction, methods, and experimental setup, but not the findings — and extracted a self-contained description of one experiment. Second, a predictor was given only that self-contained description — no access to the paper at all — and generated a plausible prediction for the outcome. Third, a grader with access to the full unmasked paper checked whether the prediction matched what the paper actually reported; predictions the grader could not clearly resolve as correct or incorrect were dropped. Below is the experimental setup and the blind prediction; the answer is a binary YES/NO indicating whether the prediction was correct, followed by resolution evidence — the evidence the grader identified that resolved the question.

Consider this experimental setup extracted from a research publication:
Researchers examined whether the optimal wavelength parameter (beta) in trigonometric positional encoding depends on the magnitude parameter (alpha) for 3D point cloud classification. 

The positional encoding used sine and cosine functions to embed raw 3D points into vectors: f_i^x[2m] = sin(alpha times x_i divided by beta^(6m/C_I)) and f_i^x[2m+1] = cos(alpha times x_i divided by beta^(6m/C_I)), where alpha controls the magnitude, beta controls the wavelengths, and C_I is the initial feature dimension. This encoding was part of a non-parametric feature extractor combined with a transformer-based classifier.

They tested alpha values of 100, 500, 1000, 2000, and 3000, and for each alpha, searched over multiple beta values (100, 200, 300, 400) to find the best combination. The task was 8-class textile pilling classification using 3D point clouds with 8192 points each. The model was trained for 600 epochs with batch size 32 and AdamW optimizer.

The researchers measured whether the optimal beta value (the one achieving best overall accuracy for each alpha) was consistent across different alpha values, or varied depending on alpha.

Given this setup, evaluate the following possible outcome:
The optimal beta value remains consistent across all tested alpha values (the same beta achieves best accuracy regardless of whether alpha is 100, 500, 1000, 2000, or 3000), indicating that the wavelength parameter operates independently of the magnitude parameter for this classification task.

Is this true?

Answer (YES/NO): NO